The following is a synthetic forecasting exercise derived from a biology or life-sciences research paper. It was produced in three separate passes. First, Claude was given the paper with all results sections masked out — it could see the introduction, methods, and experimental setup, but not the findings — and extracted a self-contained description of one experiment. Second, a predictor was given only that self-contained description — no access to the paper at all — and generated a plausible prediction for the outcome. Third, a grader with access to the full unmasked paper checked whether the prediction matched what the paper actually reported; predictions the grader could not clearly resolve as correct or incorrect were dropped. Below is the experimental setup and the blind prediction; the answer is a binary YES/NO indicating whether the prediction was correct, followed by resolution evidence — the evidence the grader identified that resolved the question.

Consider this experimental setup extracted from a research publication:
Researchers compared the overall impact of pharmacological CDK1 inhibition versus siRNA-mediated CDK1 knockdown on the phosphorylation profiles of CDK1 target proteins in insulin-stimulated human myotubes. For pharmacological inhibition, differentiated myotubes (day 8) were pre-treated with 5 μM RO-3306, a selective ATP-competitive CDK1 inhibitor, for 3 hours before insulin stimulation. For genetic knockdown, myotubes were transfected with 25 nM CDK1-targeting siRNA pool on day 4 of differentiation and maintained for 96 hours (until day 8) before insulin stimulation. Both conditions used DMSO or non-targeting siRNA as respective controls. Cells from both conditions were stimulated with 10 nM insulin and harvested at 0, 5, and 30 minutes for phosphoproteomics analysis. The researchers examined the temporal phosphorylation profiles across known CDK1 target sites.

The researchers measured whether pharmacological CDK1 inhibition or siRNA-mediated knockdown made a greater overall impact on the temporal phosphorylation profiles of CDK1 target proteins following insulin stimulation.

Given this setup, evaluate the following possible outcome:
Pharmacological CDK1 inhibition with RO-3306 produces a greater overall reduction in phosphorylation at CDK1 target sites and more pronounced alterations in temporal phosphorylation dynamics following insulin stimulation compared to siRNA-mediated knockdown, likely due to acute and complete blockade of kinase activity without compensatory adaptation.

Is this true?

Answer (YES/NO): NO